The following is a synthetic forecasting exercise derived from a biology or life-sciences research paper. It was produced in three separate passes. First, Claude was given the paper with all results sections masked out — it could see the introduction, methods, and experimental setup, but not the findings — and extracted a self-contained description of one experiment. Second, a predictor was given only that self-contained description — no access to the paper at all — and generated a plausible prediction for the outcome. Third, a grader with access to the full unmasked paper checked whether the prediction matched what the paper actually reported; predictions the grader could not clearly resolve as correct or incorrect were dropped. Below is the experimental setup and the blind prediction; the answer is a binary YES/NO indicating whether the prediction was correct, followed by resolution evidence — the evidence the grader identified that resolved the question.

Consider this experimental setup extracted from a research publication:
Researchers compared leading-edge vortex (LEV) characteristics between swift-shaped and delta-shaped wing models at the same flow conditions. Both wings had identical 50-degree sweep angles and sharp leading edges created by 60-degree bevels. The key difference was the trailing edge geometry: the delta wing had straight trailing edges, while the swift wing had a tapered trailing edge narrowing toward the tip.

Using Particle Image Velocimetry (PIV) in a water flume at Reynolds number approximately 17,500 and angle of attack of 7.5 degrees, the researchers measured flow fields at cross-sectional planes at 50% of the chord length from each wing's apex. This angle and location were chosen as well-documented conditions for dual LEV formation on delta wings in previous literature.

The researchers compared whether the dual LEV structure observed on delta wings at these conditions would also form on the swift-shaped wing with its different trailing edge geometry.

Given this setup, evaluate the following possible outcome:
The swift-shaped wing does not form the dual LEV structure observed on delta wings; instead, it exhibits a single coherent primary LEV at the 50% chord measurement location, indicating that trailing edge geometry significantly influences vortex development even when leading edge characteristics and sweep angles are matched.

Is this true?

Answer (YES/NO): NO